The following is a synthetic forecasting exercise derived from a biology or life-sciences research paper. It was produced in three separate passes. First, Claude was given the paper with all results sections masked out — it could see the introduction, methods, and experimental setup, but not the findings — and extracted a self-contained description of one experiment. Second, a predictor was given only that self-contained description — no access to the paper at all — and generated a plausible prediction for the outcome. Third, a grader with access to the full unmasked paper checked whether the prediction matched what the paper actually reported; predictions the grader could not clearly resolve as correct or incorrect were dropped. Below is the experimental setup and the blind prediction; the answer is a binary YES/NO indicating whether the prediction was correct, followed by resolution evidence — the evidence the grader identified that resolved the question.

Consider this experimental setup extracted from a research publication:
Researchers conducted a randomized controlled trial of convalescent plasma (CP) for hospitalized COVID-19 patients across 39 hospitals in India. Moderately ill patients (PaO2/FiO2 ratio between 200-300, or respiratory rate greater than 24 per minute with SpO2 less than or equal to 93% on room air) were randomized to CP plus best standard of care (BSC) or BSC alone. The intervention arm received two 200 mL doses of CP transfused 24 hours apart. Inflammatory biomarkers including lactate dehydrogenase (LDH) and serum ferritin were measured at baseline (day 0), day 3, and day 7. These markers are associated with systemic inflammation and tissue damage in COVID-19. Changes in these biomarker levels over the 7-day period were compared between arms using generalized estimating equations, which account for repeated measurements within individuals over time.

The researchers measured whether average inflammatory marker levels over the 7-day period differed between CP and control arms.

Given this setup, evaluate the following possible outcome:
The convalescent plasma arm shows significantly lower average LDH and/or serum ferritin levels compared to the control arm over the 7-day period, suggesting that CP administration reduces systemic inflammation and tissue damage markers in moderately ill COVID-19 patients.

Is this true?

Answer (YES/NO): NO